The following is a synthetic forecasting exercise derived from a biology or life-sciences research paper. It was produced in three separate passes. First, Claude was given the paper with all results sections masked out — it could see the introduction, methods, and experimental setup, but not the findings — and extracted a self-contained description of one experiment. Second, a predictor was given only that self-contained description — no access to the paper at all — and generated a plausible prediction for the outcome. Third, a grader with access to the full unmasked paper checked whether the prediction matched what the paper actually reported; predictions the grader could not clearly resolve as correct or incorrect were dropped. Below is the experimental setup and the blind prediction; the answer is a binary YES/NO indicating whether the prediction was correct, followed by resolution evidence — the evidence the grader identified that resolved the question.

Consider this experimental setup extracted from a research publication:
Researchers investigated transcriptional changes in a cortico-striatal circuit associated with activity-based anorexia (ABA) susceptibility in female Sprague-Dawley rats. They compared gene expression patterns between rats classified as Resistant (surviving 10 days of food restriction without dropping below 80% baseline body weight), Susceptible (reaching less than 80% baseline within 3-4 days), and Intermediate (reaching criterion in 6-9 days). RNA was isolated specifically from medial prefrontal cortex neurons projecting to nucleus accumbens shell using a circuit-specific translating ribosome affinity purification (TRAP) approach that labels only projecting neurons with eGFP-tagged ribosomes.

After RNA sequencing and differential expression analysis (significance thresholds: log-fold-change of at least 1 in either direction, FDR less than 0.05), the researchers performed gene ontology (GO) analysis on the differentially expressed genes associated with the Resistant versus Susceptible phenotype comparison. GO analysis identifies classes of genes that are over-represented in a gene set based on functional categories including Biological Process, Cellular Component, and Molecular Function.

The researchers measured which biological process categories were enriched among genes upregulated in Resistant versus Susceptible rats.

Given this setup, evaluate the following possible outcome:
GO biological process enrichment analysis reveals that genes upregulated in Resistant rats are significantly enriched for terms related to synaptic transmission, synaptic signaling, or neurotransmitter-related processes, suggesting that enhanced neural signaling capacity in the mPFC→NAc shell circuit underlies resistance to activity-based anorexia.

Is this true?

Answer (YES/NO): NO